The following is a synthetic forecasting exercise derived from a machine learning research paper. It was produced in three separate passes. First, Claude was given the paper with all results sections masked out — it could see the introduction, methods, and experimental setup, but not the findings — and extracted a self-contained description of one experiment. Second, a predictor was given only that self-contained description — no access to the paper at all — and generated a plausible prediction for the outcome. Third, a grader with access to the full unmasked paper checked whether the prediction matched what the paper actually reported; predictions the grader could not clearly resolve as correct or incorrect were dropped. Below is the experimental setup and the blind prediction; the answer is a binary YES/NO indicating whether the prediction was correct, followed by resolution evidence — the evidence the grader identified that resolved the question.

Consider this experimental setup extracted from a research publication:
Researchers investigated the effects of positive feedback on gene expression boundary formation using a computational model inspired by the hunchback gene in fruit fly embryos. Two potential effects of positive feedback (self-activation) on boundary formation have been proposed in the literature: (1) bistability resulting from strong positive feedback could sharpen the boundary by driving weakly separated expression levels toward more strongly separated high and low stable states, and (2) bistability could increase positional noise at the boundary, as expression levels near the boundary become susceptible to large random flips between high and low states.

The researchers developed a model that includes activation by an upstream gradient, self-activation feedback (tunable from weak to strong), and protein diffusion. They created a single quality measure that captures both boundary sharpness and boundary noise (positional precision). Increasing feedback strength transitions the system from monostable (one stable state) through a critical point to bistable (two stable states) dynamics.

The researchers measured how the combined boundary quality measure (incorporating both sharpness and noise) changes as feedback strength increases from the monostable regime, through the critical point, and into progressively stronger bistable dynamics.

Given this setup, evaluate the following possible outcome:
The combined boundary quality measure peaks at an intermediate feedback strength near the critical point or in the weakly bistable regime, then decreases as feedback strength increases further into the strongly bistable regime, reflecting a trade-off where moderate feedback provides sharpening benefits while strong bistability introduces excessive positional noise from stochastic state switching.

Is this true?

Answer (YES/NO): YES